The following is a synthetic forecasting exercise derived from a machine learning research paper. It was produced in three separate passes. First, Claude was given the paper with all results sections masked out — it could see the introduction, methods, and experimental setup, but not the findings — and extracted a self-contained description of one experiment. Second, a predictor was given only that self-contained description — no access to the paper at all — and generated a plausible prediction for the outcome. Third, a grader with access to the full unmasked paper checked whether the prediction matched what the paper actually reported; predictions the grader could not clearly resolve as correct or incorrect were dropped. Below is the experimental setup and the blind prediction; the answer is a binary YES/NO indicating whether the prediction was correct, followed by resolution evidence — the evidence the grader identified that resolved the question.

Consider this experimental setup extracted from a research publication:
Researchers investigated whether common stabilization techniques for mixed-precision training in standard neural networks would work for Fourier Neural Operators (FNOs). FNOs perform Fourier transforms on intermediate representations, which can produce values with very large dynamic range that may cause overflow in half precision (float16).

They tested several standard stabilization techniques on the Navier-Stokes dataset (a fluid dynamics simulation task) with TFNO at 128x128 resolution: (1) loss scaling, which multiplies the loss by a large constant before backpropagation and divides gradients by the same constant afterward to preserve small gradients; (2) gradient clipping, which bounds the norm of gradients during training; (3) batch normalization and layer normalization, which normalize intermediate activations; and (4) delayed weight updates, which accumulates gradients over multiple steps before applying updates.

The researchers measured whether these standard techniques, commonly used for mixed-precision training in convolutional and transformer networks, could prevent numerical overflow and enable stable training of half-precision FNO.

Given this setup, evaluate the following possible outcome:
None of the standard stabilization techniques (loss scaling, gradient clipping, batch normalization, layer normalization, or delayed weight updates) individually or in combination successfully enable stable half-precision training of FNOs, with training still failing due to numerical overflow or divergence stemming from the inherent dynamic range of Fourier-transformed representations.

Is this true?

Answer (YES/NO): YES